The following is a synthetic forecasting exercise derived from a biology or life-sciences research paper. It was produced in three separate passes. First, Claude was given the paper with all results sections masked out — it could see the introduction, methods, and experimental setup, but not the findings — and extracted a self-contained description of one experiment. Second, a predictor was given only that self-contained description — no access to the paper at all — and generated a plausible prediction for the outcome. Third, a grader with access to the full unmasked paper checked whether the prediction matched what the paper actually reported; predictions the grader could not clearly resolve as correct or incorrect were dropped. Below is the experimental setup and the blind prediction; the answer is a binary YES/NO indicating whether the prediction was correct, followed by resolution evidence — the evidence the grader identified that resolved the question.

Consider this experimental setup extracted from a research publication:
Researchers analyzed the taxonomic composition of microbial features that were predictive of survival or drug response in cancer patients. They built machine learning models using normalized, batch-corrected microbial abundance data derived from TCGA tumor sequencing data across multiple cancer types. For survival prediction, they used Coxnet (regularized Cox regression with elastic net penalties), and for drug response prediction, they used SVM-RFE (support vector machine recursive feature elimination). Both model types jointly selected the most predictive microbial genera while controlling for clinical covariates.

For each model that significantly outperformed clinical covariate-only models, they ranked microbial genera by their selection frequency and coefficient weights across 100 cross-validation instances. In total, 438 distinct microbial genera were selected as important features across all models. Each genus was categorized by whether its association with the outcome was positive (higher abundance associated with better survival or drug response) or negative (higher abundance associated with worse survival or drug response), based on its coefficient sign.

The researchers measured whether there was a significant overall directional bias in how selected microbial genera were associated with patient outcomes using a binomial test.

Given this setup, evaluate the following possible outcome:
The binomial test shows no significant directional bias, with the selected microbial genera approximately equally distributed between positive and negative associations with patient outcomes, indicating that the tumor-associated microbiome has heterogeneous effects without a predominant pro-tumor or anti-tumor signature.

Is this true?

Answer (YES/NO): NO